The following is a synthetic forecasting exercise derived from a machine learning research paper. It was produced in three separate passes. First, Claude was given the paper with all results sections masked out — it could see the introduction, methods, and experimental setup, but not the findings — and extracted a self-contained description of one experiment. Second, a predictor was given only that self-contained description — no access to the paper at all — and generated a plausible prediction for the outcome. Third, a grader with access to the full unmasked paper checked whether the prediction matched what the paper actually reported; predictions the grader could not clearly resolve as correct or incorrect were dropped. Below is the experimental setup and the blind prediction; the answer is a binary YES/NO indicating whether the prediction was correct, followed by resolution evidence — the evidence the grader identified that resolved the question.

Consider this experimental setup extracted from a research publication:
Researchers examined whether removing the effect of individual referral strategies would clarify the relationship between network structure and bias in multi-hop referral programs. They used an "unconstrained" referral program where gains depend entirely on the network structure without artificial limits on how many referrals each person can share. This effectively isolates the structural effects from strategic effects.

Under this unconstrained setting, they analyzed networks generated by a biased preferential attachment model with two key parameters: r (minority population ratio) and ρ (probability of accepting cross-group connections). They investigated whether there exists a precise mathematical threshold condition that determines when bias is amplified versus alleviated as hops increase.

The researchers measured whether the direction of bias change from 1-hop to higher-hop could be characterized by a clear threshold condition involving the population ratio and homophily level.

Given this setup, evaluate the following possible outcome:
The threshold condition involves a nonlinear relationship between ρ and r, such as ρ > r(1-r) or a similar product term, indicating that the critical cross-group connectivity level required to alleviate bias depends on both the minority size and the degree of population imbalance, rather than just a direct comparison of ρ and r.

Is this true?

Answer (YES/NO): NO